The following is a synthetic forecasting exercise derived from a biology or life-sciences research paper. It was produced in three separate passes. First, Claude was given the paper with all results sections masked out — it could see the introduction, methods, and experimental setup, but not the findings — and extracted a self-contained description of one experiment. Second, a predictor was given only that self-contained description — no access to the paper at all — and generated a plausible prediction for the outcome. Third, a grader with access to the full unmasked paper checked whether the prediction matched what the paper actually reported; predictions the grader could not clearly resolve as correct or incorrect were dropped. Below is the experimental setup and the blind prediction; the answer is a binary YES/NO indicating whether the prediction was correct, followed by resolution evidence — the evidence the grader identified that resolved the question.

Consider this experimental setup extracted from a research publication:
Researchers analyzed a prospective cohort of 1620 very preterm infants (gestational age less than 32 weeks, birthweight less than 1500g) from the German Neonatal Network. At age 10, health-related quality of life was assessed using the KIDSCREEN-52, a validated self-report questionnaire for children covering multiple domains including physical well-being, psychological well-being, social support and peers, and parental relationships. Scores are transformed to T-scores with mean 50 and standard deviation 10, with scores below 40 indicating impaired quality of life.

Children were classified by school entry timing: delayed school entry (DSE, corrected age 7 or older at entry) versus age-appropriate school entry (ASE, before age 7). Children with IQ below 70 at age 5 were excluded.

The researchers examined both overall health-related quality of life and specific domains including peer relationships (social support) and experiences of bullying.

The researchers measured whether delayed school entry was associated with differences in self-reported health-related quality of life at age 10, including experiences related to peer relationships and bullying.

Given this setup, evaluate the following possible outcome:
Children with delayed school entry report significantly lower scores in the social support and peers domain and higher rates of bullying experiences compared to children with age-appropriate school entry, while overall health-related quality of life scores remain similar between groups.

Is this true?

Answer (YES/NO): NO